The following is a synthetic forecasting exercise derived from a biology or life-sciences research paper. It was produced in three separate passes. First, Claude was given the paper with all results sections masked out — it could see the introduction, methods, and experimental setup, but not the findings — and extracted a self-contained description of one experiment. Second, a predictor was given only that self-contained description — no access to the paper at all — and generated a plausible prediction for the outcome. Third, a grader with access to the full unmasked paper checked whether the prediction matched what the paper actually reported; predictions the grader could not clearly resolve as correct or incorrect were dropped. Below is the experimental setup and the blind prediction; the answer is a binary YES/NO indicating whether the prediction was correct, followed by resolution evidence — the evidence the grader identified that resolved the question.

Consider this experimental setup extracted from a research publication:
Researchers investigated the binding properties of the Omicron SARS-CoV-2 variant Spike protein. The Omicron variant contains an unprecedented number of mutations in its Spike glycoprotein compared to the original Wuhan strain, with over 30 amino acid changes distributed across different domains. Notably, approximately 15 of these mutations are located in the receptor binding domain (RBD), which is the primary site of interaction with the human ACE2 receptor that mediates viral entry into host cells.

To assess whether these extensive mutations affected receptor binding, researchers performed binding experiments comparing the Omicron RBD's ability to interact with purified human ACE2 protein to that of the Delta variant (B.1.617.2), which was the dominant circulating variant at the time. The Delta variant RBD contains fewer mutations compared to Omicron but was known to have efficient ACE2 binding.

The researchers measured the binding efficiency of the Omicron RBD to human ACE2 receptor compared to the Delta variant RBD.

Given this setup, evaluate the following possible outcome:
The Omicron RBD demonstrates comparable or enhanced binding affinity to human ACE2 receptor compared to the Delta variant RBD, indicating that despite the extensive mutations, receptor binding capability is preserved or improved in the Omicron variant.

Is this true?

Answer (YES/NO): YES